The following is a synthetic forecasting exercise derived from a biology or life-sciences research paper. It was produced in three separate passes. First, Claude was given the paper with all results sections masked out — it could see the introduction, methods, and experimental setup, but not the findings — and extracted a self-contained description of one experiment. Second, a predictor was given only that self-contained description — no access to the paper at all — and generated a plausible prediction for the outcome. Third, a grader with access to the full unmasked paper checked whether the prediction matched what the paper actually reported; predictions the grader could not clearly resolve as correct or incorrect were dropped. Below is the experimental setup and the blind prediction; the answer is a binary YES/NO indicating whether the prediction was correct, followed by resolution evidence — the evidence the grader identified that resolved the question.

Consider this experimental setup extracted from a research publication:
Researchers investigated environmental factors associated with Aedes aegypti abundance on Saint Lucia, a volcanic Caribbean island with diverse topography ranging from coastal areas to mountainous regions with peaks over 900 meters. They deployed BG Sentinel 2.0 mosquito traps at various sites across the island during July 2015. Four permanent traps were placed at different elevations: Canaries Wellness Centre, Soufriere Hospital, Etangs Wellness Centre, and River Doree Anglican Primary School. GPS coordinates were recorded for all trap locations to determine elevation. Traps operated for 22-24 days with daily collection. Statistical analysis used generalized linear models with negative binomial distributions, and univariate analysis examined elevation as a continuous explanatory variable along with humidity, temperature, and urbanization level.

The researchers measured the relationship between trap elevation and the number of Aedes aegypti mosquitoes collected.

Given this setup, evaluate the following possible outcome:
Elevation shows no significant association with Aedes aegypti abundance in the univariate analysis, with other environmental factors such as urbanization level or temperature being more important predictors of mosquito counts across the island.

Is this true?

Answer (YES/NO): NO